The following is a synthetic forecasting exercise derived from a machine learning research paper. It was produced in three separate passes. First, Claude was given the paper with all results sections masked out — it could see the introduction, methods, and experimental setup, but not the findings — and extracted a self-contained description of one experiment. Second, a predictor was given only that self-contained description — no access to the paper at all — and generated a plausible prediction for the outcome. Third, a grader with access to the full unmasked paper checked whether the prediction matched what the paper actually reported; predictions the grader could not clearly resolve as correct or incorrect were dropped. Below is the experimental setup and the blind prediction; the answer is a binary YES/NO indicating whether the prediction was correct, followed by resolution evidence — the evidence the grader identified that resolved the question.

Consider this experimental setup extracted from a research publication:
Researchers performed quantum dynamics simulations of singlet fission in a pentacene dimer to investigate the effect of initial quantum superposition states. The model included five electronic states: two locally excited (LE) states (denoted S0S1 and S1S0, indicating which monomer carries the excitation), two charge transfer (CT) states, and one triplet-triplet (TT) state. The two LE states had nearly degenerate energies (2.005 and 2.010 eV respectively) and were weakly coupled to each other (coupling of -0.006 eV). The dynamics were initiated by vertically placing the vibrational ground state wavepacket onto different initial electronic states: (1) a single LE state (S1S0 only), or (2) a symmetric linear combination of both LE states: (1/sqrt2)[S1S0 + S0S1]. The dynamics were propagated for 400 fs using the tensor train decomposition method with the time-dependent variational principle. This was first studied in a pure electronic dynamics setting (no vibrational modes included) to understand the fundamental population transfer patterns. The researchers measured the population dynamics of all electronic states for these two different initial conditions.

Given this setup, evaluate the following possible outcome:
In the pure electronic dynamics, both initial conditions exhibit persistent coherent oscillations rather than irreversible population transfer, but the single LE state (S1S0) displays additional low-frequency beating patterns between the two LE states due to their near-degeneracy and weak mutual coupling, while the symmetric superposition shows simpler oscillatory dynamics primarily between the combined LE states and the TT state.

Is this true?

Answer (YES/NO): NO